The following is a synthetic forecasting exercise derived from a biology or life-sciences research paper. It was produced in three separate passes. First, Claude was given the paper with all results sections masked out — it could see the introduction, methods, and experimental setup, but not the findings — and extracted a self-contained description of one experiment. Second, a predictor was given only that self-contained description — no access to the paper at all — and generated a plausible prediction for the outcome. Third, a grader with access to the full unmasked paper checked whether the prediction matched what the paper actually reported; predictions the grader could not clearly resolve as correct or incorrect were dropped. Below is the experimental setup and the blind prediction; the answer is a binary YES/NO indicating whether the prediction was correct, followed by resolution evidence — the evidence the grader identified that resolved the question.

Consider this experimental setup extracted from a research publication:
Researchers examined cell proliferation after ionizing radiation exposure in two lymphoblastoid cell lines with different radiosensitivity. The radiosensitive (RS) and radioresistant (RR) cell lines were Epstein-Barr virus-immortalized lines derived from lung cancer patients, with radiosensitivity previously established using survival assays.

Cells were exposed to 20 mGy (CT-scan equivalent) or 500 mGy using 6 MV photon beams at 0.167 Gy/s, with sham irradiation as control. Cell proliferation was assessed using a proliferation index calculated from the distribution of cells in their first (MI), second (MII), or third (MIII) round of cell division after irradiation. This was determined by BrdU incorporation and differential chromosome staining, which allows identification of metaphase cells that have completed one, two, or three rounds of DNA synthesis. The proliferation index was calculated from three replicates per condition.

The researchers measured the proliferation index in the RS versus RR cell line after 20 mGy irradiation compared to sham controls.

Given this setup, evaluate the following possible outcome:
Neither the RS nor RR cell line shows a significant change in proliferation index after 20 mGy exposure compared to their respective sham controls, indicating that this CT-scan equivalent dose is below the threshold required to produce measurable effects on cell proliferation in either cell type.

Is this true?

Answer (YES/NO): NO